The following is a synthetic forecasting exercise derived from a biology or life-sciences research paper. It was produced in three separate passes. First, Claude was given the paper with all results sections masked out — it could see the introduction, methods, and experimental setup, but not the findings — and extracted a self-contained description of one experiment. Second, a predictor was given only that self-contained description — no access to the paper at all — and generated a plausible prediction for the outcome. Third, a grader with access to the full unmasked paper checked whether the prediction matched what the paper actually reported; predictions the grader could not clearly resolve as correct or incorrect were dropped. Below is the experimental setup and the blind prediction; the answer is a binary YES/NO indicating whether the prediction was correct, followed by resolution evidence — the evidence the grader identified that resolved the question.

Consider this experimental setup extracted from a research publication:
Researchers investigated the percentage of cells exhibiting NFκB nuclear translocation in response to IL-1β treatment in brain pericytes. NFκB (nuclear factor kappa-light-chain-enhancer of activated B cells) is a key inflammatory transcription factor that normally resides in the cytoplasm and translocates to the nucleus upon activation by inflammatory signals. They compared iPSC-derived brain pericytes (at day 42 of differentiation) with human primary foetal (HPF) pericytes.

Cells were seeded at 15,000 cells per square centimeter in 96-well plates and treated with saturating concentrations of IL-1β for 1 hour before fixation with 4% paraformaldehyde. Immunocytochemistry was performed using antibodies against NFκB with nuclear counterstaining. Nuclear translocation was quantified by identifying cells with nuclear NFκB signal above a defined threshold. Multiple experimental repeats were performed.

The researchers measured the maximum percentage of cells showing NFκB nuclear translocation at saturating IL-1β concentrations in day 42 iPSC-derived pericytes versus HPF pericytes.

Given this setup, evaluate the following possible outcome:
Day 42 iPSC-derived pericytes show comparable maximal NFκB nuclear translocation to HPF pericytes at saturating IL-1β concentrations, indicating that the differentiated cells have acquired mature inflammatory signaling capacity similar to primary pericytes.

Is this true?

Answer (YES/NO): NO